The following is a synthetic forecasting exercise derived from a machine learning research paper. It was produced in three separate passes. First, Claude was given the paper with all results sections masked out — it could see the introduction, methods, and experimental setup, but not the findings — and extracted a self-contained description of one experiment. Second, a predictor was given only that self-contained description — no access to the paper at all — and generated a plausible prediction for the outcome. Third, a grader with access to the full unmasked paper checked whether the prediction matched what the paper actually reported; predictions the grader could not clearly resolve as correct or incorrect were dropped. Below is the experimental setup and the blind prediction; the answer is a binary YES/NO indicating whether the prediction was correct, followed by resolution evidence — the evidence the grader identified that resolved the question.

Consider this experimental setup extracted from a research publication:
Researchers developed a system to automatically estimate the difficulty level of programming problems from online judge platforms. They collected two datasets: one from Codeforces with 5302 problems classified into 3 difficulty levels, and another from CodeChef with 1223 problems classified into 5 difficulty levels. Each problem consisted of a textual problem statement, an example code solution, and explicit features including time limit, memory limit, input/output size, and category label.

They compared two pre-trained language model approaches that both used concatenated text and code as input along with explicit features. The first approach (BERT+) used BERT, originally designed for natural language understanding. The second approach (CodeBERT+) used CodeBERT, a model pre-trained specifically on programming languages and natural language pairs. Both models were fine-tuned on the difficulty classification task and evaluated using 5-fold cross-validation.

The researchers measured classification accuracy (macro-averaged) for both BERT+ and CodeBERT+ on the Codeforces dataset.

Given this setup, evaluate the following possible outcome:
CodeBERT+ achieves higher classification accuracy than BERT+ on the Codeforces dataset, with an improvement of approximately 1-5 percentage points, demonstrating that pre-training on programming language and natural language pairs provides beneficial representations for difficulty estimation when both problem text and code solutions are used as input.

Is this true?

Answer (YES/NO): NO